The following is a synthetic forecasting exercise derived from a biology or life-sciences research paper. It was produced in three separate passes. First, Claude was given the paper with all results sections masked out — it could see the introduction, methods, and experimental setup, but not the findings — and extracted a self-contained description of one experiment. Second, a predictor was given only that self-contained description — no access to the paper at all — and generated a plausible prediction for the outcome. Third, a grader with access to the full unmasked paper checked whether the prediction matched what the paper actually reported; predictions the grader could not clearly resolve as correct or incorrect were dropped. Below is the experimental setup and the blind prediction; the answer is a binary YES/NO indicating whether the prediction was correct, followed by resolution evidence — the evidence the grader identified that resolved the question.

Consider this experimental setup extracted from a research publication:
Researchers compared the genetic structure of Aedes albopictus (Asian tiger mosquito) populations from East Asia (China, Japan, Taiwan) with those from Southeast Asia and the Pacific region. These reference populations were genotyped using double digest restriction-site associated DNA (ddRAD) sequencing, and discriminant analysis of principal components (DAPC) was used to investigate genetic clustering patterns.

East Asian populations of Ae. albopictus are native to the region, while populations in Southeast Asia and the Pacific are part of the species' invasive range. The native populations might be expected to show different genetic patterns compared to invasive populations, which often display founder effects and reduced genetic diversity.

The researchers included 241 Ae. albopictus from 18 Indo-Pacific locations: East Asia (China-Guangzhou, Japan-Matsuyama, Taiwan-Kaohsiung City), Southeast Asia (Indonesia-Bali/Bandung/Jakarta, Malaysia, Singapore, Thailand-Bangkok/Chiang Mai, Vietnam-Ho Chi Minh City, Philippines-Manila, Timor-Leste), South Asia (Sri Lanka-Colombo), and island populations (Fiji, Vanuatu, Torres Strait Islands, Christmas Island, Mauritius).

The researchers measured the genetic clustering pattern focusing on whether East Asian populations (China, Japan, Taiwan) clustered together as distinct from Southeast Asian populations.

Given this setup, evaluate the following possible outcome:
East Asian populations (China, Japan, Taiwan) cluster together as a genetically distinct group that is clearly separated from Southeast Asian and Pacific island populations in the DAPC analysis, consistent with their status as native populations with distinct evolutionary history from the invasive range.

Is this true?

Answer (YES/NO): NO